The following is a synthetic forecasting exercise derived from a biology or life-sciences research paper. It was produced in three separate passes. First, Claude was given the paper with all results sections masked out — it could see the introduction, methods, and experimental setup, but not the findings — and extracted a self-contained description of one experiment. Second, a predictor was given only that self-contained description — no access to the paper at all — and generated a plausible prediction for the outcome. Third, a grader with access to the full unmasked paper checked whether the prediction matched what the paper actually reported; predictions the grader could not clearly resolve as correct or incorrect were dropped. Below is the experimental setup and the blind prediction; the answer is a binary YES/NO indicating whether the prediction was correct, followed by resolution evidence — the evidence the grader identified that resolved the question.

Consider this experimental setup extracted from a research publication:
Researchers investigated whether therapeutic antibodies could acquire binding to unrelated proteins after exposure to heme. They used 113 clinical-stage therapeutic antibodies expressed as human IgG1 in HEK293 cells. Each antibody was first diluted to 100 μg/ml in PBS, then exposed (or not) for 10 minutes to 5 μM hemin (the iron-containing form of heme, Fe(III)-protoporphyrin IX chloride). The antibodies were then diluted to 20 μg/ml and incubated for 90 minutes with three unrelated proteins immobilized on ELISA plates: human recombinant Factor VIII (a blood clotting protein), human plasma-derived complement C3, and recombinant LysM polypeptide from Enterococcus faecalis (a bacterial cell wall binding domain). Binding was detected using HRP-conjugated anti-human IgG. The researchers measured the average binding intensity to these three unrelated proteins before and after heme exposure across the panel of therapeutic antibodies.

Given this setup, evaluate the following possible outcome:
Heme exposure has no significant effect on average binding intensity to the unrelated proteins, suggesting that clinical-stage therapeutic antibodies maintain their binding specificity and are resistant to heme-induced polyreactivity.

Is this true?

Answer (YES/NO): NO